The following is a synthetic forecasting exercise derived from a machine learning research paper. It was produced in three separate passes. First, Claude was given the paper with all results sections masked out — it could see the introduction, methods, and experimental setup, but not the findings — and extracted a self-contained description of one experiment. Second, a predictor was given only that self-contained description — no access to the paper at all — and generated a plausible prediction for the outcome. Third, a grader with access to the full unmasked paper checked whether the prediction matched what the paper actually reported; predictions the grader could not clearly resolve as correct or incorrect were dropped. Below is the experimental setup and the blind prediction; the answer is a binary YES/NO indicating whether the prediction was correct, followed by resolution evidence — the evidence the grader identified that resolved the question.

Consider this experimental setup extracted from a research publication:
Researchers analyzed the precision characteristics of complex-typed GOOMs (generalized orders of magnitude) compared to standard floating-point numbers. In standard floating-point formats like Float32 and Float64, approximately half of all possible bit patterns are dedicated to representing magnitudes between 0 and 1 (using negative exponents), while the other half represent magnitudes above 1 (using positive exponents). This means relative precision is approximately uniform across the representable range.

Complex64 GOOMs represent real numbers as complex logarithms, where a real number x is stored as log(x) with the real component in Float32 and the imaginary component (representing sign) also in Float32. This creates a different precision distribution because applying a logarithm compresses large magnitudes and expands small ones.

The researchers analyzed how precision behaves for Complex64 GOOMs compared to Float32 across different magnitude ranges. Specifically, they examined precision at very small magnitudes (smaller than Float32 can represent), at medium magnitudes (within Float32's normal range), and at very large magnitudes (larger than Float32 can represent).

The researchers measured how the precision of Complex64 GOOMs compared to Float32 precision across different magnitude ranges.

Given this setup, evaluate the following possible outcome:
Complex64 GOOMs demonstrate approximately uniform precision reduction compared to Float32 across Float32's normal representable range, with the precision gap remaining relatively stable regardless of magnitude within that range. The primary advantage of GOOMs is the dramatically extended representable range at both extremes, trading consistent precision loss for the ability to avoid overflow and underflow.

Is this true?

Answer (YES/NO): NO